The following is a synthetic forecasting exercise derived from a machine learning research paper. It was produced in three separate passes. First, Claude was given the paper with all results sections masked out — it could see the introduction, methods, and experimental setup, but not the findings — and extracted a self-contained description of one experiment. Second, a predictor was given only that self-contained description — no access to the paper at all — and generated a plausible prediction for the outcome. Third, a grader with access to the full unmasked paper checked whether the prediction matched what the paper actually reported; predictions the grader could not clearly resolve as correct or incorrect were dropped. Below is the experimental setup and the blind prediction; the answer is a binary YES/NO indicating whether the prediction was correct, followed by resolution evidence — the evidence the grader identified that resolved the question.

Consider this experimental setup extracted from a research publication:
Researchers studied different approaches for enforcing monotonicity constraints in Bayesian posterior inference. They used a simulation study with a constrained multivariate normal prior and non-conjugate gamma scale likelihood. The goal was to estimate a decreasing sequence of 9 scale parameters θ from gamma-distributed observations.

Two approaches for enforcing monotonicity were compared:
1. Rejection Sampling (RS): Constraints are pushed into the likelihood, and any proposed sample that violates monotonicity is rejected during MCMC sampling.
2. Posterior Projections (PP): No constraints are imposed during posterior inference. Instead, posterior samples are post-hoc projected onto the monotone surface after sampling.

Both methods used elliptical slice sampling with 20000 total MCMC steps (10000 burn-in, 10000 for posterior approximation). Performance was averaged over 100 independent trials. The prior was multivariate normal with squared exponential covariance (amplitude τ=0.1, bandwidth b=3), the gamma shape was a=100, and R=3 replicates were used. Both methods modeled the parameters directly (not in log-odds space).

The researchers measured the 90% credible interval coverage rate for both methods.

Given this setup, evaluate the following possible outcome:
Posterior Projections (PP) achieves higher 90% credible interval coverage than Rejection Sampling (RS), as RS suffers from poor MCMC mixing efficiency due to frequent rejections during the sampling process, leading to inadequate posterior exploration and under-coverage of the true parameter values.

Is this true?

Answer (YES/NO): YES